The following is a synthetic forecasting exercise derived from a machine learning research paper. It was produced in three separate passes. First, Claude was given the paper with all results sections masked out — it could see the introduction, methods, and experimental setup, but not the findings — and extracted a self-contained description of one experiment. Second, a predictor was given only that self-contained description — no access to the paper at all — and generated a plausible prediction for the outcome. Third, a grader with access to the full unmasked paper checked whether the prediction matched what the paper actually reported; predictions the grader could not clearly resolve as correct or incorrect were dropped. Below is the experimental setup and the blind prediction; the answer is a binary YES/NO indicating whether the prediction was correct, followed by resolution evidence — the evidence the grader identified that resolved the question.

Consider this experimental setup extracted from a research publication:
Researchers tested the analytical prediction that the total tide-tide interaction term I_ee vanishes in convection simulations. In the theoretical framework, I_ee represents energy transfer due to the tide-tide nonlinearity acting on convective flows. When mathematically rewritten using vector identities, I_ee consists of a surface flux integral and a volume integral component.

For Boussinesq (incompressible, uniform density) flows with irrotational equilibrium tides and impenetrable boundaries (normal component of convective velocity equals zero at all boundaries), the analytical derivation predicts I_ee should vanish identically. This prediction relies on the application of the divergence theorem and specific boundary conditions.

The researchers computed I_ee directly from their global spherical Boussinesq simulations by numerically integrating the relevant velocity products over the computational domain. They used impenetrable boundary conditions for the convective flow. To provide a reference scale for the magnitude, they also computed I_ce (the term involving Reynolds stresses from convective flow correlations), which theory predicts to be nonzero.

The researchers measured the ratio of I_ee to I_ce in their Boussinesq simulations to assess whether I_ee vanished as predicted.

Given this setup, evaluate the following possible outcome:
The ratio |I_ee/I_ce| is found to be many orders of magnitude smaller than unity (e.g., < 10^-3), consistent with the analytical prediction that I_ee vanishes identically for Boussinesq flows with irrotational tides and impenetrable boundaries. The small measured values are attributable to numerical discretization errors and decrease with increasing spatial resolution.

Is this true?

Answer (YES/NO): YES